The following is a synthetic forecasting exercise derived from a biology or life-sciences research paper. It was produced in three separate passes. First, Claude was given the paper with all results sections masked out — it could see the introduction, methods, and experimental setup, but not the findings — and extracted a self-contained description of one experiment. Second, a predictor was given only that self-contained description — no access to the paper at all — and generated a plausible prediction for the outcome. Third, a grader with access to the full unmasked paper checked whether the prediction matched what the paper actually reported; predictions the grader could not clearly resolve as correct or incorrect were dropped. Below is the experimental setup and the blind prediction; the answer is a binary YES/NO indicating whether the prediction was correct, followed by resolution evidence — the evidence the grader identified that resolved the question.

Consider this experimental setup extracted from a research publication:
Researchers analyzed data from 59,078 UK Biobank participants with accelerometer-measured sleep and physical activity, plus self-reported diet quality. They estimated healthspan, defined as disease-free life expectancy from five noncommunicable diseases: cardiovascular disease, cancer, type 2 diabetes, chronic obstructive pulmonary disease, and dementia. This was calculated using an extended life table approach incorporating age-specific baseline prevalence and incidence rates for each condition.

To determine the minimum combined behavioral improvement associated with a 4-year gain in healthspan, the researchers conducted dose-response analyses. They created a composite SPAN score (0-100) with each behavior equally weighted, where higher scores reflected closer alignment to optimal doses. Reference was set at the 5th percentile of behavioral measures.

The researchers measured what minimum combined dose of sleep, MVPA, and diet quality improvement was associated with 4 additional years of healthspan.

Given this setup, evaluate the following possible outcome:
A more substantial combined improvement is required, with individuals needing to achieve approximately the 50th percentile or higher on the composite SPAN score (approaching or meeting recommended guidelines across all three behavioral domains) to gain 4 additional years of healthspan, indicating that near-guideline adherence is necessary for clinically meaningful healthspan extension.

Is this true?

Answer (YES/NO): NO